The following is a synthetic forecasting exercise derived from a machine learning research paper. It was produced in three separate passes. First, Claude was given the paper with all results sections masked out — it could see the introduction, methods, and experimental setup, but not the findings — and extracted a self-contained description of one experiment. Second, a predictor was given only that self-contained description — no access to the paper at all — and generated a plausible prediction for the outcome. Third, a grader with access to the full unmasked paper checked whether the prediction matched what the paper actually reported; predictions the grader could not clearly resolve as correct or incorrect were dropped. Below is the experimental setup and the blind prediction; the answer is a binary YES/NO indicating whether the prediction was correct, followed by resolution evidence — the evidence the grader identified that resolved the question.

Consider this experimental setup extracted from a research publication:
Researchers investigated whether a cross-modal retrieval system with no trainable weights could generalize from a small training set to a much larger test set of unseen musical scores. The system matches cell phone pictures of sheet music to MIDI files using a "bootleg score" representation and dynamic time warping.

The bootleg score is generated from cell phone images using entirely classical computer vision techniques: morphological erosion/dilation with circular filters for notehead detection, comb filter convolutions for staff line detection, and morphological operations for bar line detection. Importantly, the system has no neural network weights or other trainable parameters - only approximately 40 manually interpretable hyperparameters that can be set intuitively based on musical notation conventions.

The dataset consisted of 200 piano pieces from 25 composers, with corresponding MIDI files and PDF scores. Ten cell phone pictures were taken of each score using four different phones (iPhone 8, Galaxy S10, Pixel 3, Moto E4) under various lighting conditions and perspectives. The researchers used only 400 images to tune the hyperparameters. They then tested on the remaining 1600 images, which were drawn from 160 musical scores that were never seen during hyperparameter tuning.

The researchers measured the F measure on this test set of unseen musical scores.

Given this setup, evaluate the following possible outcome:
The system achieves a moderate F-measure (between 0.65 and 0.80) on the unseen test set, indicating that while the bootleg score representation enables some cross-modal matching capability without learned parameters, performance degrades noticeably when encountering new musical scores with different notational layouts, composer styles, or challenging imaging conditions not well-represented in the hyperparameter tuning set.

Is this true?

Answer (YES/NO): NO